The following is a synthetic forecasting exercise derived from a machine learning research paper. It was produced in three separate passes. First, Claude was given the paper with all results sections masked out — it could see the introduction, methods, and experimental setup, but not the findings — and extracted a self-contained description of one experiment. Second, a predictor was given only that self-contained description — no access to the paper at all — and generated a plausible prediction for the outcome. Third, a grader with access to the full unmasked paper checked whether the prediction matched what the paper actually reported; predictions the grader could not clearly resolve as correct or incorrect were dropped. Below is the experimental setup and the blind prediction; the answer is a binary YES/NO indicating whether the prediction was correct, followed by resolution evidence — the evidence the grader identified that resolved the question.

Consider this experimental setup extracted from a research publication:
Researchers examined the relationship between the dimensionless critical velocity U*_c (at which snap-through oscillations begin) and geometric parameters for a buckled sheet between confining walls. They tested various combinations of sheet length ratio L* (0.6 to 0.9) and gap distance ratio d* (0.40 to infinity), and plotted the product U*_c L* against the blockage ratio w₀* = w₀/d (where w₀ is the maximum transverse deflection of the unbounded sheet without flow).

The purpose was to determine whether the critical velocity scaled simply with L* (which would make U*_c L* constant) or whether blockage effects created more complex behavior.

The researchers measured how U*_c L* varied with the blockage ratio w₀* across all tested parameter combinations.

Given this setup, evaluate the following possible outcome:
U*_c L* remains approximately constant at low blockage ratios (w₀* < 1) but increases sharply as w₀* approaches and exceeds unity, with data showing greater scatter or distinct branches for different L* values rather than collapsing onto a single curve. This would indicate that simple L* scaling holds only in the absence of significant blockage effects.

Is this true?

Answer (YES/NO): NO